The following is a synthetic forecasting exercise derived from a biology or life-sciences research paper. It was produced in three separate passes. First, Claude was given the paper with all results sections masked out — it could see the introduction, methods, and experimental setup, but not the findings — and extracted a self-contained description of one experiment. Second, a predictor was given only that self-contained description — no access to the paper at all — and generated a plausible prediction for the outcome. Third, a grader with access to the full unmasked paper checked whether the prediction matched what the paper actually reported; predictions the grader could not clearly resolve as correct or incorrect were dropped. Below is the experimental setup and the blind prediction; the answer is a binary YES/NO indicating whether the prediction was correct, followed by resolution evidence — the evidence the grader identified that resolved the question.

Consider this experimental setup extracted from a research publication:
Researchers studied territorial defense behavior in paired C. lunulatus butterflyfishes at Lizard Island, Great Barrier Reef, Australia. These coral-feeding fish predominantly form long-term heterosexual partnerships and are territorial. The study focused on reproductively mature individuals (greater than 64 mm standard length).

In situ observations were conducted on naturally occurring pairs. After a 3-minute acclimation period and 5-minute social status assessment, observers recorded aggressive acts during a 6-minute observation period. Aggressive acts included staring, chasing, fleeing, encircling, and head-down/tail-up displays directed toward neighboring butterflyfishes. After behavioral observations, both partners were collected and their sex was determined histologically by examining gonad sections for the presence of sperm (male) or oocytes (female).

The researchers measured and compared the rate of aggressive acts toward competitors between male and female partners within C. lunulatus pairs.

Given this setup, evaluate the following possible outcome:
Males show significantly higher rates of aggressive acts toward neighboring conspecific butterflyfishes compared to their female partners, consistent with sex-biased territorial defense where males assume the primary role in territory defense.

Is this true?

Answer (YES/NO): NO